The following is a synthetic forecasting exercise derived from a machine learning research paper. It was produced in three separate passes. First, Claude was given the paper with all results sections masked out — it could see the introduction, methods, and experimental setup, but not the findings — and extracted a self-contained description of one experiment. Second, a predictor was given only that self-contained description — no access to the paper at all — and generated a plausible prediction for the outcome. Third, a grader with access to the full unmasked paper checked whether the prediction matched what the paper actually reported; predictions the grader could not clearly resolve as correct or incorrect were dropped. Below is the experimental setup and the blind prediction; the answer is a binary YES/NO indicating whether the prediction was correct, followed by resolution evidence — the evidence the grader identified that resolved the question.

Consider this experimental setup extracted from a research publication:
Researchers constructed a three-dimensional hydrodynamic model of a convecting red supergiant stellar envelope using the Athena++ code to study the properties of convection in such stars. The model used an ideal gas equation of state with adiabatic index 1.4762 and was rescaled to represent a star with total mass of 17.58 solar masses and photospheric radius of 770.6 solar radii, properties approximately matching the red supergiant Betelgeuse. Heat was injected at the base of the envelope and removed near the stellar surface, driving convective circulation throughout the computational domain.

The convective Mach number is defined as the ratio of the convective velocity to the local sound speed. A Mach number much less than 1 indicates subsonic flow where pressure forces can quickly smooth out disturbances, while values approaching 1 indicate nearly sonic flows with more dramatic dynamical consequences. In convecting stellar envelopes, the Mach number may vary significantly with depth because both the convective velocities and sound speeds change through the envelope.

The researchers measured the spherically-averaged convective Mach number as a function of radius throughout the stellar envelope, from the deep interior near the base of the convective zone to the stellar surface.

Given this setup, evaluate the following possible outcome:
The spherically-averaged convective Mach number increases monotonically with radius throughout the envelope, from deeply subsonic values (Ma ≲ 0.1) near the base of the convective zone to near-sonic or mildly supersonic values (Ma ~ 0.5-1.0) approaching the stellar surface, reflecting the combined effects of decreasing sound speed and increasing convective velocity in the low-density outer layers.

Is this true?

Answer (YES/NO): NO